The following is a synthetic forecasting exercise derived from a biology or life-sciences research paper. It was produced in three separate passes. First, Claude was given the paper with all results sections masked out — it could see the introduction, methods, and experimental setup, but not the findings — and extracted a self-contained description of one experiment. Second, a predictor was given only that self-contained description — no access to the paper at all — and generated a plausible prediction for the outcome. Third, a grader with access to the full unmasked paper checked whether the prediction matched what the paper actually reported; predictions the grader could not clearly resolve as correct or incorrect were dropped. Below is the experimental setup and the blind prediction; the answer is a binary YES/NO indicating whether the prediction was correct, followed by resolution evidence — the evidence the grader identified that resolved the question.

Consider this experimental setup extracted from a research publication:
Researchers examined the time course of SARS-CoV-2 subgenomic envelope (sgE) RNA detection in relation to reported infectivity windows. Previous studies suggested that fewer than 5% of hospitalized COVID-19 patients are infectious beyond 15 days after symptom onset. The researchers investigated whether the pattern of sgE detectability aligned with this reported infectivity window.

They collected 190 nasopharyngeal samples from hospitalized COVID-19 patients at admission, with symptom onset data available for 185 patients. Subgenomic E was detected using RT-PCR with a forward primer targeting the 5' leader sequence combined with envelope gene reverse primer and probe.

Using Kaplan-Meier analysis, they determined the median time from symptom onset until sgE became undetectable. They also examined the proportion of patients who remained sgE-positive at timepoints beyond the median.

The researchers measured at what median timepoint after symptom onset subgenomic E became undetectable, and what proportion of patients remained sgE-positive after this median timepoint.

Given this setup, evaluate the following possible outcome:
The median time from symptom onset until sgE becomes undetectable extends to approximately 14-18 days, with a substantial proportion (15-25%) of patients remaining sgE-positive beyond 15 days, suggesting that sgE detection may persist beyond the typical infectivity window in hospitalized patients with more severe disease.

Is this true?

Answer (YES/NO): NO